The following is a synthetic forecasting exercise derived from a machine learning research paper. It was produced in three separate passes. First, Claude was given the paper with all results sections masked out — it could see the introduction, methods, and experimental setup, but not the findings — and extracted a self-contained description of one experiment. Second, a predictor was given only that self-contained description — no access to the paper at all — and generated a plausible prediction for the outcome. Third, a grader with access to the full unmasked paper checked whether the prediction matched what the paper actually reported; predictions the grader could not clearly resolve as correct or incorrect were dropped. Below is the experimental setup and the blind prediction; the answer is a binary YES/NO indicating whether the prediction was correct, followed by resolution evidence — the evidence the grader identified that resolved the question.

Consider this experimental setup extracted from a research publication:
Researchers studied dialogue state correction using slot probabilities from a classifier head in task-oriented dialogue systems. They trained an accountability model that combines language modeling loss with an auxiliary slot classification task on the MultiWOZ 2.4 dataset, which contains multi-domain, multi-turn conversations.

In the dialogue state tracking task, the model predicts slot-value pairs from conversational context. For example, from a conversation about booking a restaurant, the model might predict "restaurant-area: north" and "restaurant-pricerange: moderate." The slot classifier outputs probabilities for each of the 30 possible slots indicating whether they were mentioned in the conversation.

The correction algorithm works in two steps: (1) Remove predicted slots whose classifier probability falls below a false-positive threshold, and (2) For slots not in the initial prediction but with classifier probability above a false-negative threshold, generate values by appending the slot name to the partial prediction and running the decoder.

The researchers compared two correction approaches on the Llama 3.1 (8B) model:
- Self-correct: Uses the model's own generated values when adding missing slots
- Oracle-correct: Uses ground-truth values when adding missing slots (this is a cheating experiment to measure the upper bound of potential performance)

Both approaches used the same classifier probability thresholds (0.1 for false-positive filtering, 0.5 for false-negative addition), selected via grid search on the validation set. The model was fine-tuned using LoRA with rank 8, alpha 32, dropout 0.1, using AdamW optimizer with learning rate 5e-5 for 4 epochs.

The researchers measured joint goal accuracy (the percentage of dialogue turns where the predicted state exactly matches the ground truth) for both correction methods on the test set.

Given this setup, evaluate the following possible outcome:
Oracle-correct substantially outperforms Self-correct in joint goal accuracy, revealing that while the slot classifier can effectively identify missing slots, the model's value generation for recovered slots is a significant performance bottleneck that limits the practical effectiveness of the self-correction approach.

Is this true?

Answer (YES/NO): NO